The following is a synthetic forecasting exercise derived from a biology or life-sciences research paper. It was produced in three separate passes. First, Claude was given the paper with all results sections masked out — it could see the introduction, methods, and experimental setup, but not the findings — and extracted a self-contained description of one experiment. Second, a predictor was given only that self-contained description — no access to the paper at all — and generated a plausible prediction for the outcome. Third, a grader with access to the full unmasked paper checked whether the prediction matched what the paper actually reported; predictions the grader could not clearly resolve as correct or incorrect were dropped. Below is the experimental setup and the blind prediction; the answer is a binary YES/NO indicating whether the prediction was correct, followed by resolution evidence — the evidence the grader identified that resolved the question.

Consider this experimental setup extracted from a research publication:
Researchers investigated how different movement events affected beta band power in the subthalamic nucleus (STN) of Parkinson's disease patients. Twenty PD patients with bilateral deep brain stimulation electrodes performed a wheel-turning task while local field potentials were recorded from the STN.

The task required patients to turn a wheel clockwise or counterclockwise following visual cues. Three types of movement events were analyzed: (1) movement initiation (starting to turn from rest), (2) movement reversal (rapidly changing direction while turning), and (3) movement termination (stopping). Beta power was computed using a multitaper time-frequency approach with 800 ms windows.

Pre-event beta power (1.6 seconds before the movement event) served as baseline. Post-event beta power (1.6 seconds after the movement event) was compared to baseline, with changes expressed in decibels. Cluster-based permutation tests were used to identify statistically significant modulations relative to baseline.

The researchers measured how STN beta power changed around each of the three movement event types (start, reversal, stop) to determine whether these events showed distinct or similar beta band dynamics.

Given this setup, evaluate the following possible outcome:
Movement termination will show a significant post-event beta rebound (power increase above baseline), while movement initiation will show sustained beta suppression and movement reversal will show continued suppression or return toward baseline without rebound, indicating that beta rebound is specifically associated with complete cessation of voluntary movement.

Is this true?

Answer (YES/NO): YES